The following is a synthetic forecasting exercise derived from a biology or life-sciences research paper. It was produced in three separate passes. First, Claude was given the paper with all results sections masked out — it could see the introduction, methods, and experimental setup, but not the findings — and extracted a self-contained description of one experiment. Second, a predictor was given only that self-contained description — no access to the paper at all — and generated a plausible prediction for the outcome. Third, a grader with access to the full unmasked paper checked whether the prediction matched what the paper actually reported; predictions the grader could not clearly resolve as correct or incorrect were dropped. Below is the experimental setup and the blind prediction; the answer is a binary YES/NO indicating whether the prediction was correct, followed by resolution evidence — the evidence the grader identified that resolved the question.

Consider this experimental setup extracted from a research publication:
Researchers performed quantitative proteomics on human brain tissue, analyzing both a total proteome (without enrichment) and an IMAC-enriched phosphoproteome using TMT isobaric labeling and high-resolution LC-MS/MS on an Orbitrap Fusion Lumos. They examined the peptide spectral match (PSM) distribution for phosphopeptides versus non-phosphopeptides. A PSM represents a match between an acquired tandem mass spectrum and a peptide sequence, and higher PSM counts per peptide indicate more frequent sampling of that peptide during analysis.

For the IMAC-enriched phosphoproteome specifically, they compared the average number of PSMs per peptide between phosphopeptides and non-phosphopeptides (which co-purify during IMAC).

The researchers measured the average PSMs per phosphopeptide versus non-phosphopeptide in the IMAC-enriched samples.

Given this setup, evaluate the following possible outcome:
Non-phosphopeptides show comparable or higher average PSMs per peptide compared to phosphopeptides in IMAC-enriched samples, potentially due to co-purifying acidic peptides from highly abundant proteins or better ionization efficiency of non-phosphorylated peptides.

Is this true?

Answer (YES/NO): NO